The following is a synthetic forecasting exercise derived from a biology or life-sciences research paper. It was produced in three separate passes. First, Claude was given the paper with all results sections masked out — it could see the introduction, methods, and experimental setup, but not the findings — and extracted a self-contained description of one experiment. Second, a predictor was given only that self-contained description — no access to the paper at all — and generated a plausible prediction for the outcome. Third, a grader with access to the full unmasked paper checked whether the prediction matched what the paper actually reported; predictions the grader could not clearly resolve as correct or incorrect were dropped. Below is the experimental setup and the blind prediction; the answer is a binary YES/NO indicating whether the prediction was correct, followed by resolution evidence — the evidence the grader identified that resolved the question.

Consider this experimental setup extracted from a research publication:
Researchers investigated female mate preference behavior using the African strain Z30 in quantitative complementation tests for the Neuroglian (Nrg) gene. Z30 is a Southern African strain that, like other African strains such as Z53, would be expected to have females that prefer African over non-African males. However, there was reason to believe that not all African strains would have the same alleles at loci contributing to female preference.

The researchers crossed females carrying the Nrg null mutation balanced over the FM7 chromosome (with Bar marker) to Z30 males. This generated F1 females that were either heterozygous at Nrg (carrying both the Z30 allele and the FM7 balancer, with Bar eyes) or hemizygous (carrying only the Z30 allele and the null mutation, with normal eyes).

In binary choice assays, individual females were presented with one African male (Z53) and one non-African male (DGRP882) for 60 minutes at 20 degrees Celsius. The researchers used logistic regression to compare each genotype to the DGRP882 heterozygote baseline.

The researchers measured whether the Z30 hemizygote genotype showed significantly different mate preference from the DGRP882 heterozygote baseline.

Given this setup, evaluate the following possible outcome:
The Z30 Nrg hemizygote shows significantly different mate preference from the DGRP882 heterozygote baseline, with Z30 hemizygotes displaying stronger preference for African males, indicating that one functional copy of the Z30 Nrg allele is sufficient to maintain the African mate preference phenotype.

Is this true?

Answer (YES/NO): YES